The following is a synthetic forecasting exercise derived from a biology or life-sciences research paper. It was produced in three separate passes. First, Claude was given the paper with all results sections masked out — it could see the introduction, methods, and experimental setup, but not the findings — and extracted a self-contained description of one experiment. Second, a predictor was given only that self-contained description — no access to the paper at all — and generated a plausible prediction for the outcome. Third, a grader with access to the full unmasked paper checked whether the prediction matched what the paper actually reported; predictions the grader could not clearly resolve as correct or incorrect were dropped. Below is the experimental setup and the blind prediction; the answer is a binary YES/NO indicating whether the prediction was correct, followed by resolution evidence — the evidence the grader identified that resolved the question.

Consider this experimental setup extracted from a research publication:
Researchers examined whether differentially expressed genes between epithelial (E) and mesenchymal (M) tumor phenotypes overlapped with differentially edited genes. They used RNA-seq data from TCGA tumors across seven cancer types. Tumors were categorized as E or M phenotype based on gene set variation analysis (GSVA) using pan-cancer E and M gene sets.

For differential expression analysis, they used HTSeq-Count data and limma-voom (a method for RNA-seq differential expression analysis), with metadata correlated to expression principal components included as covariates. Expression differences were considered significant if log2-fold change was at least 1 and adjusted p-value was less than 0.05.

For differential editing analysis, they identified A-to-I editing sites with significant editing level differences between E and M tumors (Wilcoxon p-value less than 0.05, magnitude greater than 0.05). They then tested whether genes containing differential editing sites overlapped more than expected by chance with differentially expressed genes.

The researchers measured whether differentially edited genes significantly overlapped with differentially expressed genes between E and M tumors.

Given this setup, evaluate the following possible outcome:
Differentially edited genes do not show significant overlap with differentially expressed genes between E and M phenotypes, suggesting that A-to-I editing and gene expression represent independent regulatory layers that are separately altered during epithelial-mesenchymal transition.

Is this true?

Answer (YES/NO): YES